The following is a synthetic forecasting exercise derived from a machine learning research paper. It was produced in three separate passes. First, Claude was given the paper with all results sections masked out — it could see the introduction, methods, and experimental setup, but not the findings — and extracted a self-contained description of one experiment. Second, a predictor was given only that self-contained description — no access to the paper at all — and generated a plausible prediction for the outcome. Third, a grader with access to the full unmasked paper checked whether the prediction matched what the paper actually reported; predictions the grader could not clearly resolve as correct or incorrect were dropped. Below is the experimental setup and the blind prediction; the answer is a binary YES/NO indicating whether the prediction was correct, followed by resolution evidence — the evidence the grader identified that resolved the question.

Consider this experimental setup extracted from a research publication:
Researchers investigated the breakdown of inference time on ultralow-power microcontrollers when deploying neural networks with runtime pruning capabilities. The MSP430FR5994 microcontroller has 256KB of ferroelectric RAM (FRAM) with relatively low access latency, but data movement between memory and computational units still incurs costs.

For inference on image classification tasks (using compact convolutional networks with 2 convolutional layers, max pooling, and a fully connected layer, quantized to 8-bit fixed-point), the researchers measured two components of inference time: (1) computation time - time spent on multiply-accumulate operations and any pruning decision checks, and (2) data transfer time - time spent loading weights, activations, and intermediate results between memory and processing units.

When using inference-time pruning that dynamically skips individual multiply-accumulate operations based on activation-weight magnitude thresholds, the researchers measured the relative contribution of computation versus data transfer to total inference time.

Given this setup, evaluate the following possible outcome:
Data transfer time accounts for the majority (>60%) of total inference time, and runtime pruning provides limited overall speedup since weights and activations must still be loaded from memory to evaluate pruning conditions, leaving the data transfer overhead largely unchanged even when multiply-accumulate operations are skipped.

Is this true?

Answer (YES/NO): NO